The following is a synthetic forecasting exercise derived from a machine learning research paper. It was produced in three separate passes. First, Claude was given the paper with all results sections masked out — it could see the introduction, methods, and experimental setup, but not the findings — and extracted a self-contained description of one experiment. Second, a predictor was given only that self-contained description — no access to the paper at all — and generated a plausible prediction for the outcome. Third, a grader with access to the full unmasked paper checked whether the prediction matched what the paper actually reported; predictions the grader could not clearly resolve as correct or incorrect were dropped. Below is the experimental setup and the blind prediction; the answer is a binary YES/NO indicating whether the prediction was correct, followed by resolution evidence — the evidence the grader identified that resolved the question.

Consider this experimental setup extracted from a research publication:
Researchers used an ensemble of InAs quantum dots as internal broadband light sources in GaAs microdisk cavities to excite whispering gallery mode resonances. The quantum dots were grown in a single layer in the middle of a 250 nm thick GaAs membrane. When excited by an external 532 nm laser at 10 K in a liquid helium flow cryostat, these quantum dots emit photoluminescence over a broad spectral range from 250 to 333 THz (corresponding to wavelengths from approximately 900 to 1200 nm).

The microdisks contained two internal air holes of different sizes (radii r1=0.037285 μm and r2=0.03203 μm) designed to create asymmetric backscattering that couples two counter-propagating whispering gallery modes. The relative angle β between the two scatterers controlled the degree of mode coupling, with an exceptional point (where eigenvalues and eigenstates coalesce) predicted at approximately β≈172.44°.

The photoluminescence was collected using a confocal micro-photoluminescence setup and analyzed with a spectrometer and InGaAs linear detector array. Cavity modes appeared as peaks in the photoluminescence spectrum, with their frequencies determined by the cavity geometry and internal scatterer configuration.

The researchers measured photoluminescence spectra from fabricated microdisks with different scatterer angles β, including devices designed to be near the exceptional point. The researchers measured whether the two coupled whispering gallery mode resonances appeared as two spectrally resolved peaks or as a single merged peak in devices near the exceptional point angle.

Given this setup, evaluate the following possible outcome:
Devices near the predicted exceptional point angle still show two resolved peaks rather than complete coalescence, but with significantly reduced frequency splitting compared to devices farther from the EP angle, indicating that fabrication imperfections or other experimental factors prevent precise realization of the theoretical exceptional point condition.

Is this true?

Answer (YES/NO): NO